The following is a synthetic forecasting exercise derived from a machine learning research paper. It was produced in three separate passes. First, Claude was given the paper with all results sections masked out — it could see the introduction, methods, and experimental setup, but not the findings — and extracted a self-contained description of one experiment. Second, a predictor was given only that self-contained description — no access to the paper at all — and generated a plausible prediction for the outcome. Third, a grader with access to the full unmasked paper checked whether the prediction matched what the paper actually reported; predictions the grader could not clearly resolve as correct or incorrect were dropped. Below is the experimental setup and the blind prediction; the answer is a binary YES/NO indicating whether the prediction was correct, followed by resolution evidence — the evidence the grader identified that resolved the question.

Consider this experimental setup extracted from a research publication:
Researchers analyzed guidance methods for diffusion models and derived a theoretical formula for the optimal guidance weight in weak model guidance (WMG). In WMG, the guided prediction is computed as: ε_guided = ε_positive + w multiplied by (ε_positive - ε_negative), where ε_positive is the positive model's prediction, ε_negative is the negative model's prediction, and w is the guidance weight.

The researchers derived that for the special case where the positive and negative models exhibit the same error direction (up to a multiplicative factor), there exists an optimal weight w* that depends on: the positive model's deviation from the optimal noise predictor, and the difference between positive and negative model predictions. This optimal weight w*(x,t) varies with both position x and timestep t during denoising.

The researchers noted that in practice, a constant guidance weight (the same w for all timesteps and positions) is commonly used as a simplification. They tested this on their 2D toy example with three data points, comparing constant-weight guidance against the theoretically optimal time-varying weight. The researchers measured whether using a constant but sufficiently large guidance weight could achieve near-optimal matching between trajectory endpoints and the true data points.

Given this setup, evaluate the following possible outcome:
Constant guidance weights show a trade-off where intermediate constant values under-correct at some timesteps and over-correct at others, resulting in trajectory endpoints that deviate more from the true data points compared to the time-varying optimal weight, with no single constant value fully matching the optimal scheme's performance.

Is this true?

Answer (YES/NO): NO